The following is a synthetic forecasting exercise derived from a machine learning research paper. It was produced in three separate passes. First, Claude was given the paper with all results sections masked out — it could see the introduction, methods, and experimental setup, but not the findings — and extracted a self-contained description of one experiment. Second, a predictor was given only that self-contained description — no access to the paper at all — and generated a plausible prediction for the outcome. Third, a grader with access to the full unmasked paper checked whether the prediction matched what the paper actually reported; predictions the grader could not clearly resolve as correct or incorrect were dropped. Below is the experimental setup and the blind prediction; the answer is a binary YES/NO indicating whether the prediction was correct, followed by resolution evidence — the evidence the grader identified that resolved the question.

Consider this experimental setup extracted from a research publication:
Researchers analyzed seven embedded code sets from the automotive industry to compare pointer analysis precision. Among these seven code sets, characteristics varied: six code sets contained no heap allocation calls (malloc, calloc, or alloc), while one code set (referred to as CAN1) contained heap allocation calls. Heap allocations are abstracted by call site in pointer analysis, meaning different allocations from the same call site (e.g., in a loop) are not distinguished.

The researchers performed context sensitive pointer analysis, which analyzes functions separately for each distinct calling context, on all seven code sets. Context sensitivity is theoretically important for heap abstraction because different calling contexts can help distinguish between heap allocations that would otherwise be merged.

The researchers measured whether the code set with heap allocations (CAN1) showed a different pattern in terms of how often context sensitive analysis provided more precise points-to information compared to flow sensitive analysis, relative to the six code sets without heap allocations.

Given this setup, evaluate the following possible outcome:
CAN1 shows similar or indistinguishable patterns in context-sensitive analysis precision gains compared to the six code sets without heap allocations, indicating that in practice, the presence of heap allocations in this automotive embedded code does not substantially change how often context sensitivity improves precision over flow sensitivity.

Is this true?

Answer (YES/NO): YES